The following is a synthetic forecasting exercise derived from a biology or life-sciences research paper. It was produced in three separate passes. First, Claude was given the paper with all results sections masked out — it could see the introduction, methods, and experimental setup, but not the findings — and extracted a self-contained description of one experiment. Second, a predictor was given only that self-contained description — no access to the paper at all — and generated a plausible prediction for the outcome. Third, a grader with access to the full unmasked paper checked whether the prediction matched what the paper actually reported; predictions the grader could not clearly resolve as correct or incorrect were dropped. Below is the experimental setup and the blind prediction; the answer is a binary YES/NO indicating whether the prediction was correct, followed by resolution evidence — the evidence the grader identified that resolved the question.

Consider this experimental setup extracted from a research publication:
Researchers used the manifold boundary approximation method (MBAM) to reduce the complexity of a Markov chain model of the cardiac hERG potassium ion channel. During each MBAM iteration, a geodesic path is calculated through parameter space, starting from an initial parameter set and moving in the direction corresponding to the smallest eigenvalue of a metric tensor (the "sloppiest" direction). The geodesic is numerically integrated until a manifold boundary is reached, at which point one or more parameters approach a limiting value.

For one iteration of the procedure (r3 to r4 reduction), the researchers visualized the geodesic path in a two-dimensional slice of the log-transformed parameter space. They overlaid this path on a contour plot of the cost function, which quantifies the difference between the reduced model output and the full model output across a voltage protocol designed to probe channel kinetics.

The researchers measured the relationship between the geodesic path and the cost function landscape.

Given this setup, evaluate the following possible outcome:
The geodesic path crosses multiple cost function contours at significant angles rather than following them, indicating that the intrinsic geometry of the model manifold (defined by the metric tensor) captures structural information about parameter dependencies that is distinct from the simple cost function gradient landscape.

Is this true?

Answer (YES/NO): NO